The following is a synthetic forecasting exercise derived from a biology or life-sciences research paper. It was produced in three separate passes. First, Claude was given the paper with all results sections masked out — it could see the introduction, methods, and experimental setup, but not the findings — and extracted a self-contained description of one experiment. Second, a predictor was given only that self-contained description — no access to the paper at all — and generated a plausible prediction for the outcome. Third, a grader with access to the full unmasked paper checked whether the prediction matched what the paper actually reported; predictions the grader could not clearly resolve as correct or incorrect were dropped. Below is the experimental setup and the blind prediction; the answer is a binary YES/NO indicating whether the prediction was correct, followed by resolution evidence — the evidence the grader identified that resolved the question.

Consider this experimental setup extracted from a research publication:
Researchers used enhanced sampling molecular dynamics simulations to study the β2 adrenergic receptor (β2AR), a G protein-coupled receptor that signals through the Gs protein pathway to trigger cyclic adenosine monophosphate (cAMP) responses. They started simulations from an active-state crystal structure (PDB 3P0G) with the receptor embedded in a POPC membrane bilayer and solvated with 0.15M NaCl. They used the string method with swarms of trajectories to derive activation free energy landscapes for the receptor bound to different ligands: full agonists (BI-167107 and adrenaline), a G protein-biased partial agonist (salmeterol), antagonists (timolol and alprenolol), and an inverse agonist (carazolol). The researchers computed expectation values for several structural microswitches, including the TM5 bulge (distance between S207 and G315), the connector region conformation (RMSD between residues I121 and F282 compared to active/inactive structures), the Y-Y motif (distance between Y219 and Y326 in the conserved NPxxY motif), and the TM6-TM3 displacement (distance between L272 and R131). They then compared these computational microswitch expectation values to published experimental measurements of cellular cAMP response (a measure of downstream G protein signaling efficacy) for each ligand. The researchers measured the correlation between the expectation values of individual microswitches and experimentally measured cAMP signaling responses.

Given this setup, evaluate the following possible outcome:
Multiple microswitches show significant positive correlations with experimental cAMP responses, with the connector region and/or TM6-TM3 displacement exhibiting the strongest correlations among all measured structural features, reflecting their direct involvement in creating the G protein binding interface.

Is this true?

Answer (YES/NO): NO